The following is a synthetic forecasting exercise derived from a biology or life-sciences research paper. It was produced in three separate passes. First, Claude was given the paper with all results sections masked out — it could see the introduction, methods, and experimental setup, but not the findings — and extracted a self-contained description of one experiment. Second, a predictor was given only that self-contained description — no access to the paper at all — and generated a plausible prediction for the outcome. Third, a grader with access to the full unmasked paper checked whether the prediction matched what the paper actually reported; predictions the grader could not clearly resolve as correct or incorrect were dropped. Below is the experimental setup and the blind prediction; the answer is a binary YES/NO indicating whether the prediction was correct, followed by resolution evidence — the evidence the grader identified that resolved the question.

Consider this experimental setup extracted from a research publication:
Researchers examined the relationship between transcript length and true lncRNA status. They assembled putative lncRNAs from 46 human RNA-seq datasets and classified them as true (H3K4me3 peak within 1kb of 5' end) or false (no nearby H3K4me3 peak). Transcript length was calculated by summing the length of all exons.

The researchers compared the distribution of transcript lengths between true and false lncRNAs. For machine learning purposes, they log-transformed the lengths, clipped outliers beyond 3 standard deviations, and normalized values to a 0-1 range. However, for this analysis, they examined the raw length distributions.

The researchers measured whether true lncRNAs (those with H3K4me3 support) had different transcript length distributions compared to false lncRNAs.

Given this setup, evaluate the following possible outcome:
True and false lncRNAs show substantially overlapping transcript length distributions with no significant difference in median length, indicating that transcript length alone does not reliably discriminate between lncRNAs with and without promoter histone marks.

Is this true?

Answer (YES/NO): NO